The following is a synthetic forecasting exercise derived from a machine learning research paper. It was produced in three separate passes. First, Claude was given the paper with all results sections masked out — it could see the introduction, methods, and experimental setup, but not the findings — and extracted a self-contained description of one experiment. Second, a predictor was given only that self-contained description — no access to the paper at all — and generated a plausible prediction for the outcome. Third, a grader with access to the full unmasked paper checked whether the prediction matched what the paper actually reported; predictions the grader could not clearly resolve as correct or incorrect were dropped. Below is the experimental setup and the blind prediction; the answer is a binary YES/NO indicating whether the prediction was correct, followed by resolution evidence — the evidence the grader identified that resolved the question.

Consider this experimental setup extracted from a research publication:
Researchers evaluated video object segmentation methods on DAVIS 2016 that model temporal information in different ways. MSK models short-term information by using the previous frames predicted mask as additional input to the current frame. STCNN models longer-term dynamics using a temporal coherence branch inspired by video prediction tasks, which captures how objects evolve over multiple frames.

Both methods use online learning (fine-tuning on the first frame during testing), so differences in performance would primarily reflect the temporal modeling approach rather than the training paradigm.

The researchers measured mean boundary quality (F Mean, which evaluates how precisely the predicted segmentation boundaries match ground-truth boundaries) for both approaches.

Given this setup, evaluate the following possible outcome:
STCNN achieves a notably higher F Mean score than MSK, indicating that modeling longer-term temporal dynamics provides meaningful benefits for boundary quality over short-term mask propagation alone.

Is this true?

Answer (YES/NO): YES